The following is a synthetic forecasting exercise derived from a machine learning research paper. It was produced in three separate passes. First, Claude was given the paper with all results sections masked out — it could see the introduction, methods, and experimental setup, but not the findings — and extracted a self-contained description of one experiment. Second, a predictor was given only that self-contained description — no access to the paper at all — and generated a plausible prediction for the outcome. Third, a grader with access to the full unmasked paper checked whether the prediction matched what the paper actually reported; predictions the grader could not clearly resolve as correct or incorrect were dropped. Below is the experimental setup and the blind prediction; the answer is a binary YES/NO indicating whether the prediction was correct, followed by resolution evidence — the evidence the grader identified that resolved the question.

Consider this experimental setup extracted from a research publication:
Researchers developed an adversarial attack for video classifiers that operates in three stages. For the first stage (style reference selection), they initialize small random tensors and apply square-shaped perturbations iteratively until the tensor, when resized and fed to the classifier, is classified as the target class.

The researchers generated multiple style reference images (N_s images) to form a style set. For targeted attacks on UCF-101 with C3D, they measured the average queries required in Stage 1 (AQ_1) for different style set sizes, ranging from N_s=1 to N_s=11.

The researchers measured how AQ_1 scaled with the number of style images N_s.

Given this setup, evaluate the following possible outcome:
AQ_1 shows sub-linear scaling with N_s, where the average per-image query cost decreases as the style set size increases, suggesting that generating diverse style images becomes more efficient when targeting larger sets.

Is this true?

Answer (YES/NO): NO